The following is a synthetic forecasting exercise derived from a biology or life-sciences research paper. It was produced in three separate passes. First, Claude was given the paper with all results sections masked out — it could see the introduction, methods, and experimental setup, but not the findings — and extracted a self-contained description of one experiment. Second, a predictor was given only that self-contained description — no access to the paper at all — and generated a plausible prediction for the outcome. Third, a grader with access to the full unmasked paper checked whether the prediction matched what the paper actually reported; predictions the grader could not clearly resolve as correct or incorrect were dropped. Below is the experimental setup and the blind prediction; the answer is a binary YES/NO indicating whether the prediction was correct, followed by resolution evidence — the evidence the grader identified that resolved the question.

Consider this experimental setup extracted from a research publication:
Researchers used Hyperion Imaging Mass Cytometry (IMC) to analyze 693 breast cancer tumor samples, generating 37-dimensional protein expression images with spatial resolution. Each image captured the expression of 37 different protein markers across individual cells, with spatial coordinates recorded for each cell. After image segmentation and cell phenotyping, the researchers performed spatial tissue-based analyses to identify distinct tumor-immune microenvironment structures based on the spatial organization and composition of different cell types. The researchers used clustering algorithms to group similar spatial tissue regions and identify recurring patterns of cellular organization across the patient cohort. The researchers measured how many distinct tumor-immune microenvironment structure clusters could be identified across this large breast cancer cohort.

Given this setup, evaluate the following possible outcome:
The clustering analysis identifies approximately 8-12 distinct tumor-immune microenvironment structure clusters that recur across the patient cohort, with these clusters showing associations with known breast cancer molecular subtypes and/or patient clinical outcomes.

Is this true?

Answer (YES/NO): YES